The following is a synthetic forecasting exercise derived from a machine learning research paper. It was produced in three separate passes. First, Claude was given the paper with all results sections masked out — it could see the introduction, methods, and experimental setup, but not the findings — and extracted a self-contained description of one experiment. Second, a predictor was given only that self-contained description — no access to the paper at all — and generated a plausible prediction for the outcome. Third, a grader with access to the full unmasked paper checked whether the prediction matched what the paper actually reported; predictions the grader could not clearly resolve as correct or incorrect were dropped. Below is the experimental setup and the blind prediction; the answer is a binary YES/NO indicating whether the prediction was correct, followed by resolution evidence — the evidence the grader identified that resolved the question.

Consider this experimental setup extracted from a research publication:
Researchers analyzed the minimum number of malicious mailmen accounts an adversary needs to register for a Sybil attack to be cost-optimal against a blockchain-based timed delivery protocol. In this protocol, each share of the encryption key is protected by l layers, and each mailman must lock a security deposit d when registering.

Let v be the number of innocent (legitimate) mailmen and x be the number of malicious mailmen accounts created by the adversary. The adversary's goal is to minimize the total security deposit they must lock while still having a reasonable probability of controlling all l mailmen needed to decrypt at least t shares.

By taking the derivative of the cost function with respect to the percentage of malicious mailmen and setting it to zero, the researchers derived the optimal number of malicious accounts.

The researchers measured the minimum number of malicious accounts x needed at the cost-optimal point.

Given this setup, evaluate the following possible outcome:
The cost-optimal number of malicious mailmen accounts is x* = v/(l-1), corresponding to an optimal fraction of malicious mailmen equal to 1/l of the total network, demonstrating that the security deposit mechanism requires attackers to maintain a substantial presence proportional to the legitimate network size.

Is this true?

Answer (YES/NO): NO